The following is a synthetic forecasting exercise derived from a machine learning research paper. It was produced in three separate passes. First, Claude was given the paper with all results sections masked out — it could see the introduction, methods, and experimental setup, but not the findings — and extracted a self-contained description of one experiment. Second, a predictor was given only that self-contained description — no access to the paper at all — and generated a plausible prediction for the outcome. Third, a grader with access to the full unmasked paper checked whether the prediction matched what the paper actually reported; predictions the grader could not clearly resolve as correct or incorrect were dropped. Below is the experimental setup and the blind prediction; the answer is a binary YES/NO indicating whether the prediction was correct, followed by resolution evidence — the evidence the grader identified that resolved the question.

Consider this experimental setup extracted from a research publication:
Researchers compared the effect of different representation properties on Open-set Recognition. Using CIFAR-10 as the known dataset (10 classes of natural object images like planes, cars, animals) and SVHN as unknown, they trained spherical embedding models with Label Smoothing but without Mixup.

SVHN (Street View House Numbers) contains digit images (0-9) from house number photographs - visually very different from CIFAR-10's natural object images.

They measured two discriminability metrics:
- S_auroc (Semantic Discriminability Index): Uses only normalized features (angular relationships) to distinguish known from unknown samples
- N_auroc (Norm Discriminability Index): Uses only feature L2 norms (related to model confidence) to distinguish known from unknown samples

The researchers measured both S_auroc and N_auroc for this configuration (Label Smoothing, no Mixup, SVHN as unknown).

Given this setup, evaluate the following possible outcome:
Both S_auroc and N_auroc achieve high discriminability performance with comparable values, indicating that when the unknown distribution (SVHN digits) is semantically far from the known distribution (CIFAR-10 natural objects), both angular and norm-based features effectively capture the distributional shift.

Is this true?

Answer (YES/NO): YES